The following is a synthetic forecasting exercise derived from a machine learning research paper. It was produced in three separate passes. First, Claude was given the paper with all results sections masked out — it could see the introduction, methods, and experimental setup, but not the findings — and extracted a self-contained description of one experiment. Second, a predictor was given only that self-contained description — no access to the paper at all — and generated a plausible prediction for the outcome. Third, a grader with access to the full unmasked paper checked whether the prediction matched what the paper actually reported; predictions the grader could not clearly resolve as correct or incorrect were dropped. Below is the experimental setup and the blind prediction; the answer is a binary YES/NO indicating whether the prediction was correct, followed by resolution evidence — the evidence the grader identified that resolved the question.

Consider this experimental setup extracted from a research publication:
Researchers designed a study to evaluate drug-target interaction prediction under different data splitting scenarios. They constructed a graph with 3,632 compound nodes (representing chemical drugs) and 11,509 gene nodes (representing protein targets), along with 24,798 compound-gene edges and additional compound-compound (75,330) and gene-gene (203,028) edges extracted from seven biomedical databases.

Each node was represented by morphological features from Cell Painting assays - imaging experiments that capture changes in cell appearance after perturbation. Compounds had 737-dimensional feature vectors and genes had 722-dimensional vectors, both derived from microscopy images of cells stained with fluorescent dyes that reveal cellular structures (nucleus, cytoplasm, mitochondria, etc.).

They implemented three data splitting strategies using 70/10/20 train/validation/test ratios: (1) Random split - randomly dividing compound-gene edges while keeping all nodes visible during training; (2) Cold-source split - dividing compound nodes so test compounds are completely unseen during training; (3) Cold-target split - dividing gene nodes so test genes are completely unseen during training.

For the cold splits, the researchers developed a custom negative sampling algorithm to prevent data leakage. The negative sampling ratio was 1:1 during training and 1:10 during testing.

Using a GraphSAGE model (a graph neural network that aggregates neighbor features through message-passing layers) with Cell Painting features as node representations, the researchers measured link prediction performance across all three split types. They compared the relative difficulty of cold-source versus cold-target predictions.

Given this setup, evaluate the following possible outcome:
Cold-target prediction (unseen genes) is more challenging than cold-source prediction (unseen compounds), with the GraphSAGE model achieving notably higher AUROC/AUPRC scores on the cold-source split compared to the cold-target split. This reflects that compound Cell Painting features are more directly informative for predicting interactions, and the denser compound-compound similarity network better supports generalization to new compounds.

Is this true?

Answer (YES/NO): NO